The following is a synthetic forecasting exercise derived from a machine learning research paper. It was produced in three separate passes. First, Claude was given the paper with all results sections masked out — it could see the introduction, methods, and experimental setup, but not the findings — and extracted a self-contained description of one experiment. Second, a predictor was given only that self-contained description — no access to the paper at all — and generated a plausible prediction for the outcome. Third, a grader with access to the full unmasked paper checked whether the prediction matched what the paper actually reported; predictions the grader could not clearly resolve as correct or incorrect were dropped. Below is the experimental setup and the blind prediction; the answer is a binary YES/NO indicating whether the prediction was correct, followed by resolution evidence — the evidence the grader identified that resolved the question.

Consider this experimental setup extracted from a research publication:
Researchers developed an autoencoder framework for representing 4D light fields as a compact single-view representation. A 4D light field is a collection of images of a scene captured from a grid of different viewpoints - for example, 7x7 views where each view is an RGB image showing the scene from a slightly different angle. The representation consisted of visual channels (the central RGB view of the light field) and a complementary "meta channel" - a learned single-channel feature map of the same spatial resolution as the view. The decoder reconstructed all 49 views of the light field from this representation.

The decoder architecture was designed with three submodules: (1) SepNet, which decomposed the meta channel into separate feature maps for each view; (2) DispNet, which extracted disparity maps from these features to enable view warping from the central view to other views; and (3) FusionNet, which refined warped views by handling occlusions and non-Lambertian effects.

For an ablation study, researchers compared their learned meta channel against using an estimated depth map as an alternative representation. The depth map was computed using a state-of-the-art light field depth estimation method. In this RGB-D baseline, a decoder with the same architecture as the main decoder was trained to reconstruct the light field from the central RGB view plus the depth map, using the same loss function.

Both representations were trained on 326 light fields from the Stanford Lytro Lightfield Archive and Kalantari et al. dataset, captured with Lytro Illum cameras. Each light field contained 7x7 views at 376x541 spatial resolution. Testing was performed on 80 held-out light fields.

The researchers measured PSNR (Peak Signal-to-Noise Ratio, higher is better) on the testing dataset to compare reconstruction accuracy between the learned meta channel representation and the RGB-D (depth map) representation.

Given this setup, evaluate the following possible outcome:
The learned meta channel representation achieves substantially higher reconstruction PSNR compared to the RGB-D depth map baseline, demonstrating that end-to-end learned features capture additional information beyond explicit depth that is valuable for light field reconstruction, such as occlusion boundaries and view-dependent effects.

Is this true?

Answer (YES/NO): NO